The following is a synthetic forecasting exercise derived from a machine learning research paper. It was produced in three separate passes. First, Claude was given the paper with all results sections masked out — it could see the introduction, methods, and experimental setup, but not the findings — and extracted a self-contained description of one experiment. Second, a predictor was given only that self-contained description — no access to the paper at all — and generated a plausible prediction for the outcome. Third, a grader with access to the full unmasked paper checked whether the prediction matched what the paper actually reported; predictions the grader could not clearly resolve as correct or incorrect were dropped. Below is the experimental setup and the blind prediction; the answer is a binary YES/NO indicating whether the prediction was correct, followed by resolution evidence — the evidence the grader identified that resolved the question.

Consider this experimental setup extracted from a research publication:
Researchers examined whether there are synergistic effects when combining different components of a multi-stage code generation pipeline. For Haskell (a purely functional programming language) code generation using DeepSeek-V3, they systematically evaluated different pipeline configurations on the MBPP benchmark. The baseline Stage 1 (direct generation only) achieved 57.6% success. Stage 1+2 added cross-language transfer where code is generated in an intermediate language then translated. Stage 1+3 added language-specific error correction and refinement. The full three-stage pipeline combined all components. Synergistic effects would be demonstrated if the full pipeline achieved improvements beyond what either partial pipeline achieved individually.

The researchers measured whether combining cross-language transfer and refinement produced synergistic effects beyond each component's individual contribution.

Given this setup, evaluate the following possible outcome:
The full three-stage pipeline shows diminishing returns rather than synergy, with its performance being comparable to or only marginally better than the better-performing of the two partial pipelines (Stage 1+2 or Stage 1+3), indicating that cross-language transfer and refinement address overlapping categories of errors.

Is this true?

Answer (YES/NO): NO